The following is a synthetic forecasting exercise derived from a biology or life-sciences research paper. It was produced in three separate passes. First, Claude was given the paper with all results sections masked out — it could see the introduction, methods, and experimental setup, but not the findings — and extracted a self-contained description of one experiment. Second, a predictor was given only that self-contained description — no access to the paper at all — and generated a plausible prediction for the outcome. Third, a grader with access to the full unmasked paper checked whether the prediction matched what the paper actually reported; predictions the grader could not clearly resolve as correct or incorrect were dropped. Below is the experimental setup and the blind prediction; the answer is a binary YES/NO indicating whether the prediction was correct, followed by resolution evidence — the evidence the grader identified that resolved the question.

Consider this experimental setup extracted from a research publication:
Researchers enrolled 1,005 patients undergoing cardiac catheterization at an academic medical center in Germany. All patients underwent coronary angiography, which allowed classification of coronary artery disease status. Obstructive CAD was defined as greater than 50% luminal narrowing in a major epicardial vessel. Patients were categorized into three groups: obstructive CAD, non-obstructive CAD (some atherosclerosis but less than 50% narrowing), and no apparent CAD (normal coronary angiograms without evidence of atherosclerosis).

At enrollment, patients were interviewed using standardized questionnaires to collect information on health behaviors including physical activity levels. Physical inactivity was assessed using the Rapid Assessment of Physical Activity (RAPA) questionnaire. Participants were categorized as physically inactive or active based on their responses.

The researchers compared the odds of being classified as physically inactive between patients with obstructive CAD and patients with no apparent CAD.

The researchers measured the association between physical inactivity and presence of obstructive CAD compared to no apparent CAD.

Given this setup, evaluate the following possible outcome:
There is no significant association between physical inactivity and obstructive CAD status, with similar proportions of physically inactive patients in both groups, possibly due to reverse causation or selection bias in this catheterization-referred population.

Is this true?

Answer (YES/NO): NO